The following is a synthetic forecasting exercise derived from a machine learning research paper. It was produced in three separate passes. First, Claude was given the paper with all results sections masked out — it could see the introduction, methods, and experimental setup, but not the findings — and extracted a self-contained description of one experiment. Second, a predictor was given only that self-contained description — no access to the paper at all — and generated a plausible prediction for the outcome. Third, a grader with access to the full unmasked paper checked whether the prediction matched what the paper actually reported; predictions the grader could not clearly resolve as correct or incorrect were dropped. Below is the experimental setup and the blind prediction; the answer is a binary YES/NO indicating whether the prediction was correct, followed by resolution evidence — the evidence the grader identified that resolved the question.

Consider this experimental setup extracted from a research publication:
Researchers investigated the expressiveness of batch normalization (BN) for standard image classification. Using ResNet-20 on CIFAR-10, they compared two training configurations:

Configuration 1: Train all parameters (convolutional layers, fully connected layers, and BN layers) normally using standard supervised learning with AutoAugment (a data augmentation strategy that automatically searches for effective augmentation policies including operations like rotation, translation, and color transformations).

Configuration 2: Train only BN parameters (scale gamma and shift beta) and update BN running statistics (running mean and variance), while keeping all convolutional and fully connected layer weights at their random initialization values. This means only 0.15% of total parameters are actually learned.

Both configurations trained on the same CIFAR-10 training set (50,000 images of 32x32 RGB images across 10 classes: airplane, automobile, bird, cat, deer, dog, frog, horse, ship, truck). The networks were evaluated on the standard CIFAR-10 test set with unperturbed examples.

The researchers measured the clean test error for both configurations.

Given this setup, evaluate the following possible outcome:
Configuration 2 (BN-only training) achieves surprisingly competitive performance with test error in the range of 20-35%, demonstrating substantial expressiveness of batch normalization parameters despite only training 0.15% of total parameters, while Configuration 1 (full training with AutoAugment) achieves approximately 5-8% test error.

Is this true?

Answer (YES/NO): NO